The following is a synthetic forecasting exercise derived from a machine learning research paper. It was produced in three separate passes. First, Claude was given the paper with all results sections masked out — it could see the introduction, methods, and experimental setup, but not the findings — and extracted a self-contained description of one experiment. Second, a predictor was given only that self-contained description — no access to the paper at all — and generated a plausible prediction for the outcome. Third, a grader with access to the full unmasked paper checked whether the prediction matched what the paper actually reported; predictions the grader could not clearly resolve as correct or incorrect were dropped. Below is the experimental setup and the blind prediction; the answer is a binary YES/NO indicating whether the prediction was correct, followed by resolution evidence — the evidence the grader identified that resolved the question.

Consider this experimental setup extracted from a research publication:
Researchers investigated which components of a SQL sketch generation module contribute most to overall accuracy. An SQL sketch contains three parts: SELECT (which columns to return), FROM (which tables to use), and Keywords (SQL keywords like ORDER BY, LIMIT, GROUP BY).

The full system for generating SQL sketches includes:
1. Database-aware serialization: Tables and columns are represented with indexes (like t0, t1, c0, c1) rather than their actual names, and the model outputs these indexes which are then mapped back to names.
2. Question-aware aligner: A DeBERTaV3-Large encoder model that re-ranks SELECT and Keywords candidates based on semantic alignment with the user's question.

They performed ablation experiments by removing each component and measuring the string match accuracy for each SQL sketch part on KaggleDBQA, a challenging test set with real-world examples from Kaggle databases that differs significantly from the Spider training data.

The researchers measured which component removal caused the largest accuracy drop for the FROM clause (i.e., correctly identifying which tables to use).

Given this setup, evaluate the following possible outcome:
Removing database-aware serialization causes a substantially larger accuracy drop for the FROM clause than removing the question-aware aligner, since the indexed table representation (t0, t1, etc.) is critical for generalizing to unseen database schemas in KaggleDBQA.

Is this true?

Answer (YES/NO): YES